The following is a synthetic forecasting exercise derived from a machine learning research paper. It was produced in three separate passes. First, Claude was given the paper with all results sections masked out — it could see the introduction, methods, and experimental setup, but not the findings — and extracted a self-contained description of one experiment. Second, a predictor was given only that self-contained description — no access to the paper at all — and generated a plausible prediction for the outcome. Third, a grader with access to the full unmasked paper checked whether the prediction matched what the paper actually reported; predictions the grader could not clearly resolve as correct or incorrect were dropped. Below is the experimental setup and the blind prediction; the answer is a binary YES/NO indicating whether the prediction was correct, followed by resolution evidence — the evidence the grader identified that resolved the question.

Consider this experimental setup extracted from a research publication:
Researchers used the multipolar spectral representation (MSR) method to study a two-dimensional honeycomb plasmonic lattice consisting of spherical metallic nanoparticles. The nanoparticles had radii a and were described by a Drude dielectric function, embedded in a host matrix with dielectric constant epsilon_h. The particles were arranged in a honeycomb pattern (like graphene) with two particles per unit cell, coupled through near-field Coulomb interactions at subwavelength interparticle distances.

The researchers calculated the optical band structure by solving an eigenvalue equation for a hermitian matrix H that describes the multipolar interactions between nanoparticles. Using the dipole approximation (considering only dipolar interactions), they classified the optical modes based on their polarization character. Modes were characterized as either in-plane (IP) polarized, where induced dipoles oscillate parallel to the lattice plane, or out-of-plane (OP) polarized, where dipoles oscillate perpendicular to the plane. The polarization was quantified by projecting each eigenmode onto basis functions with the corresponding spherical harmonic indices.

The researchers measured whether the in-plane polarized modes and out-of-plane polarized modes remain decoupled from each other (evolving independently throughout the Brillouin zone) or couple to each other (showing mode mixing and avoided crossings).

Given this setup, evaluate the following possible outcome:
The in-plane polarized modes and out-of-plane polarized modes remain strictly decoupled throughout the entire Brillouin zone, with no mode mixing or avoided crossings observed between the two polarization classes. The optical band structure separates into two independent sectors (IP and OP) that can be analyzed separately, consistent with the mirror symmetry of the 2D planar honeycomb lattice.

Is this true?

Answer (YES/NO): YES